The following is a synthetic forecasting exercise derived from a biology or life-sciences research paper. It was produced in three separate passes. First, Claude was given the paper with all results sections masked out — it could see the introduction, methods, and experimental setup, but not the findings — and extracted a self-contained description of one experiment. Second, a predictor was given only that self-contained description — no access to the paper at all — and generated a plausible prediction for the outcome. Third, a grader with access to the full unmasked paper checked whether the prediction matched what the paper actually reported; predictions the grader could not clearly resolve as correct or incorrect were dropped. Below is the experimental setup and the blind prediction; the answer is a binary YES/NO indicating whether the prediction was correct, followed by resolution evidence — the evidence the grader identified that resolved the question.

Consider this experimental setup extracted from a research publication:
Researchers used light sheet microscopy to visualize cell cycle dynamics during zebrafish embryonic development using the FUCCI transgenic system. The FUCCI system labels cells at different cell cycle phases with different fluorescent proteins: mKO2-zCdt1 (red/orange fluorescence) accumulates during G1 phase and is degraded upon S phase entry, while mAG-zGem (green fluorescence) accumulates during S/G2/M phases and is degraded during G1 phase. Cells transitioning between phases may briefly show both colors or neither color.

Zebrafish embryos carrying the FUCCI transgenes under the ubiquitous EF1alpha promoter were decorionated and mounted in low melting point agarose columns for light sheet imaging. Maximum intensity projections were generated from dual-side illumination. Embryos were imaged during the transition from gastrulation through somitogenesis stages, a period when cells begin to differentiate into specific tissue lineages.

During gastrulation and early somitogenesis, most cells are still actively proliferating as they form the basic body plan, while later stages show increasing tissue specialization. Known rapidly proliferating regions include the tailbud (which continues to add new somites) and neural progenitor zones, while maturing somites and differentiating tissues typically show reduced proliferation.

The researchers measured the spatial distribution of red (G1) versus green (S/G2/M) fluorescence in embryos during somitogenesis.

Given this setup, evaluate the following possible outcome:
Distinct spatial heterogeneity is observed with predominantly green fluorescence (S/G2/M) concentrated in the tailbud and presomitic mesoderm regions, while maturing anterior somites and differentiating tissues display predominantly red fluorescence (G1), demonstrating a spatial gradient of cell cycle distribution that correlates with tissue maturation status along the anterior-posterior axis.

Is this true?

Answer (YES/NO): NO